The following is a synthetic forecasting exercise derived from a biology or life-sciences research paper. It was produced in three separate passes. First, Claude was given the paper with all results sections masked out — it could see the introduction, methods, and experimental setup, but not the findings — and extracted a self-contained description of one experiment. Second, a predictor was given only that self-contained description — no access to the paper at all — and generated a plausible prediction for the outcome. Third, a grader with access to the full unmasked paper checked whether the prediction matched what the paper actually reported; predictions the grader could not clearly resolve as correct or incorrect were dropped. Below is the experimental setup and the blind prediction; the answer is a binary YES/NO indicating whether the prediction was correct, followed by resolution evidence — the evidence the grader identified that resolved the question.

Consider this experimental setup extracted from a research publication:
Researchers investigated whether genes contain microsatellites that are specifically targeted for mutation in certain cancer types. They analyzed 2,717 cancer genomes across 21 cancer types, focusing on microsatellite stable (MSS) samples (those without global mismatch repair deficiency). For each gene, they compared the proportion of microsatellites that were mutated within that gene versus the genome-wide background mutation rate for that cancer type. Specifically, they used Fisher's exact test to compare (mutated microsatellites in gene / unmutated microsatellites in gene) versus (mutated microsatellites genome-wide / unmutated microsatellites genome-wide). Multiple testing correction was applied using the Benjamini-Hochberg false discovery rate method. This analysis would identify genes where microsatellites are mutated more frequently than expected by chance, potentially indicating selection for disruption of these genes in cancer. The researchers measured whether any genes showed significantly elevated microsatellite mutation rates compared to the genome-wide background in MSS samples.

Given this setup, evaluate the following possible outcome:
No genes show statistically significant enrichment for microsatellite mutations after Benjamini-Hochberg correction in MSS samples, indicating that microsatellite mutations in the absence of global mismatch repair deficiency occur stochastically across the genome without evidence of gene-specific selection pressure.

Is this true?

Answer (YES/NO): NO